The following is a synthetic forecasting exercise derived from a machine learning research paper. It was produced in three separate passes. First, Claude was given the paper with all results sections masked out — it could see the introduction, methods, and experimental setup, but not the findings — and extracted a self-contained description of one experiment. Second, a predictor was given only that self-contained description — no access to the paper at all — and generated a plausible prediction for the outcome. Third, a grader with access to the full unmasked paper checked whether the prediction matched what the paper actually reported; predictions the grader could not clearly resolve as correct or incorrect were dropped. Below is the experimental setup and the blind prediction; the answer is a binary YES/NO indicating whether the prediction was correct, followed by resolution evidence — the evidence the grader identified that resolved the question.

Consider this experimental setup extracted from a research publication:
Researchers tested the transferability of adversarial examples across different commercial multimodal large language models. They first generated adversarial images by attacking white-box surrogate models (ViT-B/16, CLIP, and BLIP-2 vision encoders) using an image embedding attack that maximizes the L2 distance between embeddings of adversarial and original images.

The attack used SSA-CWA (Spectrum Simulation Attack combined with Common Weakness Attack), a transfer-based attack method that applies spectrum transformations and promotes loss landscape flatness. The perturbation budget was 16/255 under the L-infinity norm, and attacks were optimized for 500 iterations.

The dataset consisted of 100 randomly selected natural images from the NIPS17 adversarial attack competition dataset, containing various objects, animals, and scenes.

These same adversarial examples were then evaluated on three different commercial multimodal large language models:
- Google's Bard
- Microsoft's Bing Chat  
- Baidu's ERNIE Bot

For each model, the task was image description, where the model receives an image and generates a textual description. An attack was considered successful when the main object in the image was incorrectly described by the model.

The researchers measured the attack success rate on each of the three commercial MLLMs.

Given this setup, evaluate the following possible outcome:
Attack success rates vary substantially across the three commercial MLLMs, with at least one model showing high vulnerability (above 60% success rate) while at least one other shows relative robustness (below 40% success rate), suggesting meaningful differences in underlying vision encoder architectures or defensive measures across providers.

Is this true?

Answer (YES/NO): YES